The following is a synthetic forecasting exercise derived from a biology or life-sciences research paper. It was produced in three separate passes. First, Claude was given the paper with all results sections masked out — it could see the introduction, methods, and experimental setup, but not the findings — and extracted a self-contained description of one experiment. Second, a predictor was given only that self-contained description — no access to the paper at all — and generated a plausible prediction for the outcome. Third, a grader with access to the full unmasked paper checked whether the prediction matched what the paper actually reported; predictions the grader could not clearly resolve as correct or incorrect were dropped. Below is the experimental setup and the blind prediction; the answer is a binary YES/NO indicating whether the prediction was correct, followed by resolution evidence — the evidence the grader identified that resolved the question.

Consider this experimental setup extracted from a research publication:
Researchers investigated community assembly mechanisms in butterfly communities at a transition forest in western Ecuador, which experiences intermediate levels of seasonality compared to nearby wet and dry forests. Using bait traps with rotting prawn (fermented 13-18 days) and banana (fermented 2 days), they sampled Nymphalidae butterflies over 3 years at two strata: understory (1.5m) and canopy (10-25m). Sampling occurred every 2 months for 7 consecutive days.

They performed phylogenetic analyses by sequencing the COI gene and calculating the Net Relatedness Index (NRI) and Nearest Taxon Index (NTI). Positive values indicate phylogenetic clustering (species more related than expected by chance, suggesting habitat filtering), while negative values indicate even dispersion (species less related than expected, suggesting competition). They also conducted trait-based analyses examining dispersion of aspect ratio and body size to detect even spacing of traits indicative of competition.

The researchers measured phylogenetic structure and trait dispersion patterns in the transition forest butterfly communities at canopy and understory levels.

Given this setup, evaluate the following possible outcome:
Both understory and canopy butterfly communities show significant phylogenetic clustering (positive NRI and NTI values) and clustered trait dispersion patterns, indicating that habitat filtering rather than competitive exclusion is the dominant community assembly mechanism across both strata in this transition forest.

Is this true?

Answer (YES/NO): NO